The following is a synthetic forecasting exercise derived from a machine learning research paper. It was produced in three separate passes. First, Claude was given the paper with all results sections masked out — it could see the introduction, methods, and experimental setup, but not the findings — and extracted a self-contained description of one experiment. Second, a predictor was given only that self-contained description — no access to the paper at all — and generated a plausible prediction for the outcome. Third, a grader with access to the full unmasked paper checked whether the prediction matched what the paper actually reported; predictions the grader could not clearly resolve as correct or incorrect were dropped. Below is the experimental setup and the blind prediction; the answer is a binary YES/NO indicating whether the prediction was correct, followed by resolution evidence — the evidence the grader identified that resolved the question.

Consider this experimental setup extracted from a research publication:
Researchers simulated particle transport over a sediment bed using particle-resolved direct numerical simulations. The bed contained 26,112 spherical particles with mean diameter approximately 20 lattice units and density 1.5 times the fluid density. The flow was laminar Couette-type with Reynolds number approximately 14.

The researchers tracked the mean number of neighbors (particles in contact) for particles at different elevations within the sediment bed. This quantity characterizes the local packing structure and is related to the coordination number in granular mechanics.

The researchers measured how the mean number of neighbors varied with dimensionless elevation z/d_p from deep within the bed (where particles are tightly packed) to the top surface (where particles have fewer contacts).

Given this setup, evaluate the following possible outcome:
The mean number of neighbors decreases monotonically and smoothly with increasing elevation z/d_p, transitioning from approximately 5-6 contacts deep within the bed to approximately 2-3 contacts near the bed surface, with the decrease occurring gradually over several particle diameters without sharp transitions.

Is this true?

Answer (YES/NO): NO